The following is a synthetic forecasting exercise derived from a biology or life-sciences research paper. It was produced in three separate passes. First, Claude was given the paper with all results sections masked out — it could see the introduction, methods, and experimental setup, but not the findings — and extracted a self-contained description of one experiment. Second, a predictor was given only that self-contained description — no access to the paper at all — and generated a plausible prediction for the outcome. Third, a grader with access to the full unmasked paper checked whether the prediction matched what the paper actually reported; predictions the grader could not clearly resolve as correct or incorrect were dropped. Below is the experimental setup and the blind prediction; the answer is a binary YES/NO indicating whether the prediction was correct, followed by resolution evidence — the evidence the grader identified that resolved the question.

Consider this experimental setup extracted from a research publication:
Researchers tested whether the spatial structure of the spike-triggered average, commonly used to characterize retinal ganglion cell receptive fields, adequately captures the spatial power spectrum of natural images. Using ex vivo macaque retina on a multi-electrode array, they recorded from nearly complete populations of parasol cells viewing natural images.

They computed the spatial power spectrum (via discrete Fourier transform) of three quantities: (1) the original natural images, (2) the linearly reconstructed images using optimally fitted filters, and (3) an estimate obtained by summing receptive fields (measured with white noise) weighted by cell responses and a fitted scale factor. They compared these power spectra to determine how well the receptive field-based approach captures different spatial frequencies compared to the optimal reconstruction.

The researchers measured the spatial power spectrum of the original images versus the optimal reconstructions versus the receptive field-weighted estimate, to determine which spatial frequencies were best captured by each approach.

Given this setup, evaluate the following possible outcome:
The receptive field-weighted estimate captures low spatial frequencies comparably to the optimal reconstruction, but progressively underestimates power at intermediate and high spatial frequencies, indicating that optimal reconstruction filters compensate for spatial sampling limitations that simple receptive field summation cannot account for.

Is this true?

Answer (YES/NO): NO